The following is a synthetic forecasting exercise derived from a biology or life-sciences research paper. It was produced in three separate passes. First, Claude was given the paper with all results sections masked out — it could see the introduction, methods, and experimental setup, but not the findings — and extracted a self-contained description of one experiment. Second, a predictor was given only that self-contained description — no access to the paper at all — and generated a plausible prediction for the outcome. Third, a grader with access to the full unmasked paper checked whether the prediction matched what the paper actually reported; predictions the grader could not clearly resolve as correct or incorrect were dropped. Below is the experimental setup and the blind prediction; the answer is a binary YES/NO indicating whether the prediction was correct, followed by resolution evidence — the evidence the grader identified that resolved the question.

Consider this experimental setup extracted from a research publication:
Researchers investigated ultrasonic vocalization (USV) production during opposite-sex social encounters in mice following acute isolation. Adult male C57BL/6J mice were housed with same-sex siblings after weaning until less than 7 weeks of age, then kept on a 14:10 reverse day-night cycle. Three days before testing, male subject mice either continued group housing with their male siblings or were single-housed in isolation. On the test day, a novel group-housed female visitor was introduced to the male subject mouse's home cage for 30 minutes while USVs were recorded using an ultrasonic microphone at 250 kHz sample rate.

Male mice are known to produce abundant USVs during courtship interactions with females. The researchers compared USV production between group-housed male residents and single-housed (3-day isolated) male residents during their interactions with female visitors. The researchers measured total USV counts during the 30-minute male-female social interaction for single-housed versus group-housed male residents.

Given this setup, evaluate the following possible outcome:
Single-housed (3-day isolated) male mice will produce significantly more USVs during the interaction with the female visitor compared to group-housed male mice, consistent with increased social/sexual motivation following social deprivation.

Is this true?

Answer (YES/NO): NO